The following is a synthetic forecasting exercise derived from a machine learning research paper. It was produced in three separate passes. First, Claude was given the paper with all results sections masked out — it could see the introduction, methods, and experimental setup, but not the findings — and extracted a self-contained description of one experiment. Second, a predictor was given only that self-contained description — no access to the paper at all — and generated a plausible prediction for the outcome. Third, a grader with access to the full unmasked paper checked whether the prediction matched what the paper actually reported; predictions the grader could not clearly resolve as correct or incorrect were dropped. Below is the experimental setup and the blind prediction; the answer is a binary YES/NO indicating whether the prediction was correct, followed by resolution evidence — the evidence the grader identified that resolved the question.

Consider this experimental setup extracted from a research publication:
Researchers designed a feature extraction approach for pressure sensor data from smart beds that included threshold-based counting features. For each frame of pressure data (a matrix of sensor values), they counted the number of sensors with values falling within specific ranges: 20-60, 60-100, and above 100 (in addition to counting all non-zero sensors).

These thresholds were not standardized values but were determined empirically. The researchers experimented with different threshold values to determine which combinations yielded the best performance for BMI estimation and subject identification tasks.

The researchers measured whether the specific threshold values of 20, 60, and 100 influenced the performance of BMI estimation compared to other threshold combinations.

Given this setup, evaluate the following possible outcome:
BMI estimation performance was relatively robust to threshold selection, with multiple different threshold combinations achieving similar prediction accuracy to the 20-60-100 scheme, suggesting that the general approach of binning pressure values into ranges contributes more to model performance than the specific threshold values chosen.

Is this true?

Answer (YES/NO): NO